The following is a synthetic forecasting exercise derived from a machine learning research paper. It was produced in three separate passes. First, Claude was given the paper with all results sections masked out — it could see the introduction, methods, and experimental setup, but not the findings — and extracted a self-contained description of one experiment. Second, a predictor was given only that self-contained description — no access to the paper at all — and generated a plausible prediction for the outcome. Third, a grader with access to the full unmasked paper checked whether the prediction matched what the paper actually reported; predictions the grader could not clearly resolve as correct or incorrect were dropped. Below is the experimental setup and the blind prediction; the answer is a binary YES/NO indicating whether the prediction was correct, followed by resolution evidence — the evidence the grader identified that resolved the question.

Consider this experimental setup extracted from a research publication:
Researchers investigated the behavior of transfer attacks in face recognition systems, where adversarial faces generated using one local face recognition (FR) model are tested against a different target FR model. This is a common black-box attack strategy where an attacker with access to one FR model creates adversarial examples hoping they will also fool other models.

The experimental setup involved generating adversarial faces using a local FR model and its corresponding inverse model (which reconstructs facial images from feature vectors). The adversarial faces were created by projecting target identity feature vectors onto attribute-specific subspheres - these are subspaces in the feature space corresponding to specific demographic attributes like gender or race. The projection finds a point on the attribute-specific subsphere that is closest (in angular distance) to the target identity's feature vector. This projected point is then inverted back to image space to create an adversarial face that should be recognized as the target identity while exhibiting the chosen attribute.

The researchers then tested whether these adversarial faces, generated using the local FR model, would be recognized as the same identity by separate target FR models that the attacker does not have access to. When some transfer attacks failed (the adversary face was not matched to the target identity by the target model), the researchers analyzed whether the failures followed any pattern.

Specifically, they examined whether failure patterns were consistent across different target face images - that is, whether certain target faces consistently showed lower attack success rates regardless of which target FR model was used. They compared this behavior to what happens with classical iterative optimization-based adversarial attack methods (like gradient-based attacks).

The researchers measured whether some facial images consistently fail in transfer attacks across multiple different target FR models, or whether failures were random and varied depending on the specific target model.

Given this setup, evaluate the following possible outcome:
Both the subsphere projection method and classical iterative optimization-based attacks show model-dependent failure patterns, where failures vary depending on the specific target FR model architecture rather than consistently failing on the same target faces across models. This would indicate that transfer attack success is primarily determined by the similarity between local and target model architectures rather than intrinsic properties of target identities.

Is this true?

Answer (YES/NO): NO